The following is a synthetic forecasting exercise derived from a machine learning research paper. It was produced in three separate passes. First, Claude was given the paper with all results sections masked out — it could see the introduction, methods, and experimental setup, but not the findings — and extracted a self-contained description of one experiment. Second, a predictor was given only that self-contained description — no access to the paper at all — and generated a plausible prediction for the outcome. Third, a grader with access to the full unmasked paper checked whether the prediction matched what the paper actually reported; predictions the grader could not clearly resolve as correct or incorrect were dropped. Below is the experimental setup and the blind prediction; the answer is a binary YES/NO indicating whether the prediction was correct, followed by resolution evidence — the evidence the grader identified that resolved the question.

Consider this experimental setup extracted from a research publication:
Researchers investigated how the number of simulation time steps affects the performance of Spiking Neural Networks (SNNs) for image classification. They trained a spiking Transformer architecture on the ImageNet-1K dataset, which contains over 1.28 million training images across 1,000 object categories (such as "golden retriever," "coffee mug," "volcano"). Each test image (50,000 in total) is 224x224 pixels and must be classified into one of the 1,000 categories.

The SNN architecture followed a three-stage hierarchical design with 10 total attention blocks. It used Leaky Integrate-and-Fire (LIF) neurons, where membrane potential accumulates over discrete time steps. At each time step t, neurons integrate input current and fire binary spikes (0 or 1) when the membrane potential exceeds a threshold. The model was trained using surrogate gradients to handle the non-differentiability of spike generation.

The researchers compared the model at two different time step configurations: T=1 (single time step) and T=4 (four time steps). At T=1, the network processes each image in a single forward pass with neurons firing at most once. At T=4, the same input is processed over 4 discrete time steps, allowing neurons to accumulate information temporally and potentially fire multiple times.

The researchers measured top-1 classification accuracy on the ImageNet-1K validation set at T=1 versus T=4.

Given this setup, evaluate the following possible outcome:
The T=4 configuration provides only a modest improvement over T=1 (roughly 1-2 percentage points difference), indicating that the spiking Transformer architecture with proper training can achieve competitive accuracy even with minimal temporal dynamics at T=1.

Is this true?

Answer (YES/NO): NO